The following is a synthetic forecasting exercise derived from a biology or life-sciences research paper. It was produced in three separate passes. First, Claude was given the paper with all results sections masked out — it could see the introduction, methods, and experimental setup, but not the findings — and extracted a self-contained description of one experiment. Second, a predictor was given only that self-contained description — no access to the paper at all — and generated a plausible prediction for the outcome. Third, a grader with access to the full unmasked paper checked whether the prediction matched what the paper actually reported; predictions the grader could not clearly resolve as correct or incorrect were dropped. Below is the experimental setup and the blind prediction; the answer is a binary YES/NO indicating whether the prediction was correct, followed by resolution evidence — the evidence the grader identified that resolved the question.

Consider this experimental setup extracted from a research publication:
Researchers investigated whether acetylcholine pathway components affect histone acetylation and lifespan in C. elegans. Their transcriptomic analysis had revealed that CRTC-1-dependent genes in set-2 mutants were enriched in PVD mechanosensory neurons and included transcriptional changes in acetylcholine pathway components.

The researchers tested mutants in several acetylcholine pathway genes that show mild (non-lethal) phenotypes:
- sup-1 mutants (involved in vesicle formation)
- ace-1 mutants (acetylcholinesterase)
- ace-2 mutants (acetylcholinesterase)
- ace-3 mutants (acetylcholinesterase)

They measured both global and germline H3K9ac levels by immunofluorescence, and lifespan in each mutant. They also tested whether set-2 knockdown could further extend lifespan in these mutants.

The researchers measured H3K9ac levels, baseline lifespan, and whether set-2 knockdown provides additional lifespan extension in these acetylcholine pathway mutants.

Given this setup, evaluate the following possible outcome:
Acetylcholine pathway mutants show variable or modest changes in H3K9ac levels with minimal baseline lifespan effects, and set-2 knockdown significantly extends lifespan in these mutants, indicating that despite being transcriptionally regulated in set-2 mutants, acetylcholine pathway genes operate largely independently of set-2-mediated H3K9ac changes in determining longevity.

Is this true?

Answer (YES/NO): NO